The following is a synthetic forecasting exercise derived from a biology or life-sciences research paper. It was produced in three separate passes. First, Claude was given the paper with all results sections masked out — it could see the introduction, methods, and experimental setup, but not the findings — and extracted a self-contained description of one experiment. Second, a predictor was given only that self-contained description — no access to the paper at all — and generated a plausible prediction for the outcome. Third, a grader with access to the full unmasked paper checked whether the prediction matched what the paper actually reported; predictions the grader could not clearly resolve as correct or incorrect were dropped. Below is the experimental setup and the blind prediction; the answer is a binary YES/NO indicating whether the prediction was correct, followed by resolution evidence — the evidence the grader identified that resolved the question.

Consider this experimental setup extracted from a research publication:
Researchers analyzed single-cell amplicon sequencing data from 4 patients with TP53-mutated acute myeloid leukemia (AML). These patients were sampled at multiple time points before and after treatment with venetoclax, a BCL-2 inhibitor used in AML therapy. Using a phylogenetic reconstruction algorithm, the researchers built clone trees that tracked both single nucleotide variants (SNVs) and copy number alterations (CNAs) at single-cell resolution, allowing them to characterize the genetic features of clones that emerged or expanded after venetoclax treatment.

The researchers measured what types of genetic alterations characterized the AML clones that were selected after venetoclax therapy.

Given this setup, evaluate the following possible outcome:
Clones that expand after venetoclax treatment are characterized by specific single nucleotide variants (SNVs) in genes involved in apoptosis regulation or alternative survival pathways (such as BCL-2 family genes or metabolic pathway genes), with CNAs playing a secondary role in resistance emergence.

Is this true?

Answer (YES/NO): NO